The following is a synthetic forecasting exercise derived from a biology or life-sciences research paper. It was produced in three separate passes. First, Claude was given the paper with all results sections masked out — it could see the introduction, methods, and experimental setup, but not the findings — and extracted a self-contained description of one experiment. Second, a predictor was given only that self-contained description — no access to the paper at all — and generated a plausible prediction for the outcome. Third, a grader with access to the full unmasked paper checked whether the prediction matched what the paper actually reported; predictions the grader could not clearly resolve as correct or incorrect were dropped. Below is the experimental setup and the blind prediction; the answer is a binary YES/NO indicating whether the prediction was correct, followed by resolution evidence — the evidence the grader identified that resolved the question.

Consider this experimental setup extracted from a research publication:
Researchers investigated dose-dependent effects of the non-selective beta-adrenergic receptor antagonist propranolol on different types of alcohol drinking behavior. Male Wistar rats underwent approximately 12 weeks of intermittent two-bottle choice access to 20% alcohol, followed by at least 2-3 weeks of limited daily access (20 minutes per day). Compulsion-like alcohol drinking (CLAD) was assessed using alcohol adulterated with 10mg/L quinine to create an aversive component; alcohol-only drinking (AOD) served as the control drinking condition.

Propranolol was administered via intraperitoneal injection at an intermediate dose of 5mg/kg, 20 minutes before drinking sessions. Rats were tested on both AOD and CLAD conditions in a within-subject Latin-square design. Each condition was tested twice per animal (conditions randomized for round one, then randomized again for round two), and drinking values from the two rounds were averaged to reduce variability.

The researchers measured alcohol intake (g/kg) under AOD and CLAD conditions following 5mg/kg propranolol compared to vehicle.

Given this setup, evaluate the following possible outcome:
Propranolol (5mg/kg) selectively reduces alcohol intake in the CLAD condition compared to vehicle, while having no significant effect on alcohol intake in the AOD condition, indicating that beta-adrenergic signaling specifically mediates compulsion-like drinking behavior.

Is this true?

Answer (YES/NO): YES